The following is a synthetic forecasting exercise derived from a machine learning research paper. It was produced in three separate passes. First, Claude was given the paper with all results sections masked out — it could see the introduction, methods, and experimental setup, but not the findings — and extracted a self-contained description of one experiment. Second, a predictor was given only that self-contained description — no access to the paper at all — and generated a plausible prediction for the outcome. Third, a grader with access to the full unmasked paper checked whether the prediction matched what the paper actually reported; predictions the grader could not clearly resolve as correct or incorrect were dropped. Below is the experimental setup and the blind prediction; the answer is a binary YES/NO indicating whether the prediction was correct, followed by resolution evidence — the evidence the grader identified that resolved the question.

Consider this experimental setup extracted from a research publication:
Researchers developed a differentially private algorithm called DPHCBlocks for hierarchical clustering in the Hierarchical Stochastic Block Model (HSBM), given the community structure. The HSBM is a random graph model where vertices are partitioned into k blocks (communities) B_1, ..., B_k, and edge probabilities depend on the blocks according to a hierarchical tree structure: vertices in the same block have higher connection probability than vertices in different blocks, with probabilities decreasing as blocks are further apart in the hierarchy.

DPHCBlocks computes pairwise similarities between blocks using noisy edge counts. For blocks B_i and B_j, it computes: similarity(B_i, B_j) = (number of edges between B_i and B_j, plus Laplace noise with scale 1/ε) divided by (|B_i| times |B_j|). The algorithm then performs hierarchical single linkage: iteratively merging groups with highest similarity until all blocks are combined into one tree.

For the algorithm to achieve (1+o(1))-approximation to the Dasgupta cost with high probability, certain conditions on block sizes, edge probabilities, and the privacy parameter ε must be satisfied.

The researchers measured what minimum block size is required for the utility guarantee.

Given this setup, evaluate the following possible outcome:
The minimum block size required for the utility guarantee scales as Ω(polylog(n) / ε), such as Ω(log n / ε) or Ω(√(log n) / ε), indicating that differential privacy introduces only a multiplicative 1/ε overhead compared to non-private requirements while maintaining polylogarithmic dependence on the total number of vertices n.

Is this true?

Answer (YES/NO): NO